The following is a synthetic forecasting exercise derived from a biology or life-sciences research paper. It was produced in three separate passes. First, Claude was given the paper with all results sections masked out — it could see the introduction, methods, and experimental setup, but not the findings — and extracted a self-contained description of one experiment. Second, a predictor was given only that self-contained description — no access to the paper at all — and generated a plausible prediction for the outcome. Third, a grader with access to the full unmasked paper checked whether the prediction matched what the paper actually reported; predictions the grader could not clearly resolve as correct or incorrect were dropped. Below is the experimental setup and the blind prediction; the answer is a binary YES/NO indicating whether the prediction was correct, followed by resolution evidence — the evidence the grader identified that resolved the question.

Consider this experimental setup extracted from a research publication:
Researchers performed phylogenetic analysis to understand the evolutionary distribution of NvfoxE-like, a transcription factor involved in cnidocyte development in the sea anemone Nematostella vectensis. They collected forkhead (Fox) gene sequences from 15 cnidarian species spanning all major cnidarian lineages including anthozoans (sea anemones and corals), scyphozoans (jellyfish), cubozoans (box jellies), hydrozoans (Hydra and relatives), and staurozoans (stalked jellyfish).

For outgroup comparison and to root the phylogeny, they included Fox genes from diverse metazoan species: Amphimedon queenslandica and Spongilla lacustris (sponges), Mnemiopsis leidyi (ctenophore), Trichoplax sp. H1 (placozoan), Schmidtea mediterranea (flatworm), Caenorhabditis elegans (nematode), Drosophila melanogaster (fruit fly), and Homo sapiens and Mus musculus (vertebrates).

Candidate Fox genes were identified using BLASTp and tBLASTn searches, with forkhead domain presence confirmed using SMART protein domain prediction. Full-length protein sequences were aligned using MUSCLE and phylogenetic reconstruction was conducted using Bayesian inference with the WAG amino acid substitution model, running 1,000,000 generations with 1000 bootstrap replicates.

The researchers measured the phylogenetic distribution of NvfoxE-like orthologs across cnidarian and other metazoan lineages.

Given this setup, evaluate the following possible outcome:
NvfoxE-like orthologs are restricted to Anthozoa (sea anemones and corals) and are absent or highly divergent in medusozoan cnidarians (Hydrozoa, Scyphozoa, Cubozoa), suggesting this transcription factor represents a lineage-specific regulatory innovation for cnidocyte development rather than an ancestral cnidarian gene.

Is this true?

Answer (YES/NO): NO